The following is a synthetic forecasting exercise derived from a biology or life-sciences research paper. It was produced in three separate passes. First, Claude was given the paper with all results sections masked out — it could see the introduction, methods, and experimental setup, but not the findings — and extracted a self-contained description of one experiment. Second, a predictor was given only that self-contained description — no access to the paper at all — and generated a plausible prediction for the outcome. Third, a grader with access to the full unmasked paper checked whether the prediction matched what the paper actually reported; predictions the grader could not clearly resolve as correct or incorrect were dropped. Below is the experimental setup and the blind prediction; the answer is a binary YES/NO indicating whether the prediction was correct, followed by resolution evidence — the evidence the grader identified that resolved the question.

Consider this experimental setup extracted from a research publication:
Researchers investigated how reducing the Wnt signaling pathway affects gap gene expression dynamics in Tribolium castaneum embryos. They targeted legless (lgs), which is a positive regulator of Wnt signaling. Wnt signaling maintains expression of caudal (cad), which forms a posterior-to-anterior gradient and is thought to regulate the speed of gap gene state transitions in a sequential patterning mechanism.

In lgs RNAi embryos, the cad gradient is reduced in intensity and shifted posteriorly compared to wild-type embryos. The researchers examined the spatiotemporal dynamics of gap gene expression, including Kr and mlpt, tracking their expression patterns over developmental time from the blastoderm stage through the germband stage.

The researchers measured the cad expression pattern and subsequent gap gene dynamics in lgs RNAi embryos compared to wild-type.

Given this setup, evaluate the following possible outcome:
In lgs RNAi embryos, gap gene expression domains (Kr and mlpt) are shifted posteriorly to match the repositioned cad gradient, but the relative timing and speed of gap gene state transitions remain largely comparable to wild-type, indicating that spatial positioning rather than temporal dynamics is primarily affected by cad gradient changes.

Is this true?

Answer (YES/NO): NO